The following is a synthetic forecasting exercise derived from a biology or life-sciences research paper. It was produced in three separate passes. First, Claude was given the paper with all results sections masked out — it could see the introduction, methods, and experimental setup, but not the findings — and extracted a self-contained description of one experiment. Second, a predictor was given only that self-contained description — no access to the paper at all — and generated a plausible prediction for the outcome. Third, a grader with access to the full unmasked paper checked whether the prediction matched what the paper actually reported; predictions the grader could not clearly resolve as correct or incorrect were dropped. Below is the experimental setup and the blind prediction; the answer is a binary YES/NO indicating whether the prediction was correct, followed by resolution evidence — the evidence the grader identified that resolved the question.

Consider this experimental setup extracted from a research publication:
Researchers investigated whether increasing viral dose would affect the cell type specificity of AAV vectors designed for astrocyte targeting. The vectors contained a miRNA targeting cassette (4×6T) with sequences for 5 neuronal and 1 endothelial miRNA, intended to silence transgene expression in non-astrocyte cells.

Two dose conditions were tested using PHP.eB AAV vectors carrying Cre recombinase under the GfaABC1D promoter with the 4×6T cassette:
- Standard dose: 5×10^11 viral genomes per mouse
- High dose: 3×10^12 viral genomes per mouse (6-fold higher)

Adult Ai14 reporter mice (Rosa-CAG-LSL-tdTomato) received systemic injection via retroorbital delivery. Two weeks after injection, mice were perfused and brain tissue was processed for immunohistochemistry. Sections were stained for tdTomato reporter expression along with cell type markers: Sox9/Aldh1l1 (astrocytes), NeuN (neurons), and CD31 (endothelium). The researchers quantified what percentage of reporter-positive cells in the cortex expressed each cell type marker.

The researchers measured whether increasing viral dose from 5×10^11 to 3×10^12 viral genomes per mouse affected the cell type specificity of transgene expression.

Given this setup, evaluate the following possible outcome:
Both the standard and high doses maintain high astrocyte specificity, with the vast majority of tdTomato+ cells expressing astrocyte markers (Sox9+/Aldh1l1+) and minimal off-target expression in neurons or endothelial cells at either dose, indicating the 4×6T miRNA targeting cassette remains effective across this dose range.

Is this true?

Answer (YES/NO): YES